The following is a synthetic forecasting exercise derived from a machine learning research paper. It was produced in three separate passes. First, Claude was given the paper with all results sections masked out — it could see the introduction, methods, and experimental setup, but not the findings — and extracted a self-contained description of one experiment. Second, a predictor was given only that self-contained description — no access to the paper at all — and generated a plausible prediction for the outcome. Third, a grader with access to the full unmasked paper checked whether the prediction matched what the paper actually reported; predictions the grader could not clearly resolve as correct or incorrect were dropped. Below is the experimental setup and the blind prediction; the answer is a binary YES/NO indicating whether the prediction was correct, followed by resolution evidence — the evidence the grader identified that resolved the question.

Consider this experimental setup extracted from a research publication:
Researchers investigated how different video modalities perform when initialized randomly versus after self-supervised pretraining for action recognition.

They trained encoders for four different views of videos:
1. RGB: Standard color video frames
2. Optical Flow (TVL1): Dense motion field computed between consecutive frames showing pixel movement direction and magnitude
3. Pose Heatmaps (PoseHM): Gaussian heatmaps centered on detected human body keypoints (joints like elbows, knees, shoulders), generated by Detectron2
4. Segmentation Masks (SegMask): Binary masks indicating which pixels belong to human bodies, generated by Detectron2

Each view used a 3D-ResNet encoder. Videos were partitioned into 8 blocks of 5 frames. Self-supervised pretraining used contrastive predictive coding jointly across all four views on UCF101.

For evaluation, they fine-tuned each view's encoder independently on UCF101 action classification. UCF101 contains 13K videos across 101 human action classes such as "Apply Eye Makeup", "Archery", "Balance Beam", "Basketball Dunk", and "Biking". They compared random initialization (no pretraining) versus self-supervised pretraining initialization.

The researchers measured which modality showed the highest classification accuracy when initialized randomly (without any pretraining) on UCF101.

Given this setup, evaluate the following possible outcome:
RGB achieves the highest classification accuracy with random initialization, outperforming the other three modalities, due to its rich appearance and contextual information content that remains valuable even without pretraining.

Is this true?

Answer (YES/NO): NO